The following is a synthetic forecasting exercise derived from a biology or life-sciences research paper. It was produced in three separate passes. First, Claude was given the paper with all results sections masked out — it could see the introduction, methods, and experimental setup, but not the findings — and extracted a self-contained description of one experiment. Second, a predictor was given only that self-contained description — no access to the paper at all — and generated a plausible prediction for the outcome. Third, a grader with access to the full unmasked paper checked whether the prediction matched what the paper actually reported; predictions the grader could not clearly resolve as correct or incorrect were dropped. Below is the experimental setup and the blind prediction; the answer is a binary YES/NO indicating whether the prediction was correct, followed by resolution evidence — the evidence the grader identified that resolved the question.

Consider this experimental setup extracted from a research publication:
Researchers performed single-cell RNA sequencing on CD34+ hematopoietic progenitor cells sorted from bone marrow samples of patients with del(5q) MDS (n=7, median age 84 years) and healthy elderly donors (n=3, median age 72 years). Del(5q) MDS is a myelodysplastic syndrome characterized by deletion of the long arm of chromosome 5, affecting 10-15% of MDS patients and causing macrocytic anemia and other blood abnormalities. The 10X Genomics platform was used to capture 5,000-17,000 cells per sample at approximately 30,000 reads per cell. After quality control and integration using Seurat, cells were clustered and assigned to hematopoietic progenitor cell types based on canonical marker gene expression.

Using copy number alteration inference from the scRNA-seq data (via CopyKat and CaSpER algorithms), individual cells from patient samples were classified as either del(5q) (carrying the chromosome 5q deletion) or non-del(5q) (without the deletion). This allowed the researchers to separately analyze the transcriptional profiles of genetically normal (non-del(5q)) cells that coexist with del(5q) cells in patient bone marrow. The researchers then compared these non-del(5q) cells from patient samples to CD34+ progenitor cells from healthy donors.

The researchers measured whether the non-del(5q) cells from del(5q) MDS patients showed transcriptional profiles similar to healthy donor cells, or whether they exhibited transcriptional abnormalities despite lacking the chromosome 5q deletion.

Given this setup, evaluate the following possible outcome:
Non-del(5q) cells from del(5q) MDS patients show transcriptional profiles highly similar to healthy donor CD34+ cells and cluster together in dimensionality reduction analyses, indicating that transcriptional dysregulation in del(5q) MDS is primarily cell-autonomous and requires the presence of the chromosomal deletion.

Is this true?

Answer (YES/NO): NO